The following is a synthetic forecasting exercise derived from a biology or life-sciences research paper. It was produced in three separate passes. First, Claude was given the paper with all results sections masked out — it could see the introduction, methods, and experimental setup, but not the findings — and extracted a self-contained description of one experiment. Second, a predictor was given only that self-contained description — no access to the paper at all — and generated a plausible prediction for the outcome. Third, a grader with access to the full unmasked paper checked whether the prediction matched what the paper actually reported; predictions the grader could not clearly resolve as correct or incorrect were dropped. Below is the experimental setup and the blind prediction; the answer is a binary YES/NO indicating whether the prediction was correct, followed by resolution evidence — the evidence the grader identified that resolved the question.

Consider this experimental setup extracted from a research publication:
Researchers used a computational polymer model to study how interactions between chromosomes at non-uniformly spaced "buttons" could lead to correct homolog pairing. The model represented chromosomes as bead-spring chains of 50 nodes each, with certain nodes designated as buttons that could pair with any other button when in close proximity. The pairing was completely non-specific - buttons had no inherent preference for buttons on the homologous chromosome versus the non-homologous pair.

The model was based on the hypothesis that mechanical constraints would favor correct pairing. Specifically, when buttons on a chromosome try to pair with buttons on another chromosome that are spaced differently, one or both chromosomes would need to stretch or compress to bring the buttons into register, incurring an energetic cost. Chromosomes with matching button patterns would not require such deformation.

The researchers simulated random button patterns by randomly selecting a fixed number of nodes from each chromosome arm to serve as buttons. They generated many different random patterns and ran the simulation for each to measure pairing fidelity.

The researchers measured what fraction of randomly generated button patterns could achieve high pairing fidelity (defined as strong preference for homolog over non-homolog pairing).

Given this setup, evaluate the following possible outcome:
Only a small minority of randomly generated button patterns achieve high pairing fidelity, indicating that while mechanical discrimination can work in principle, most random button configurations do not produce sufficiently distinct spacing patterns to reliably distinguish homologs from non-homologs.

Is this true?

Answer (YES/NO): NO